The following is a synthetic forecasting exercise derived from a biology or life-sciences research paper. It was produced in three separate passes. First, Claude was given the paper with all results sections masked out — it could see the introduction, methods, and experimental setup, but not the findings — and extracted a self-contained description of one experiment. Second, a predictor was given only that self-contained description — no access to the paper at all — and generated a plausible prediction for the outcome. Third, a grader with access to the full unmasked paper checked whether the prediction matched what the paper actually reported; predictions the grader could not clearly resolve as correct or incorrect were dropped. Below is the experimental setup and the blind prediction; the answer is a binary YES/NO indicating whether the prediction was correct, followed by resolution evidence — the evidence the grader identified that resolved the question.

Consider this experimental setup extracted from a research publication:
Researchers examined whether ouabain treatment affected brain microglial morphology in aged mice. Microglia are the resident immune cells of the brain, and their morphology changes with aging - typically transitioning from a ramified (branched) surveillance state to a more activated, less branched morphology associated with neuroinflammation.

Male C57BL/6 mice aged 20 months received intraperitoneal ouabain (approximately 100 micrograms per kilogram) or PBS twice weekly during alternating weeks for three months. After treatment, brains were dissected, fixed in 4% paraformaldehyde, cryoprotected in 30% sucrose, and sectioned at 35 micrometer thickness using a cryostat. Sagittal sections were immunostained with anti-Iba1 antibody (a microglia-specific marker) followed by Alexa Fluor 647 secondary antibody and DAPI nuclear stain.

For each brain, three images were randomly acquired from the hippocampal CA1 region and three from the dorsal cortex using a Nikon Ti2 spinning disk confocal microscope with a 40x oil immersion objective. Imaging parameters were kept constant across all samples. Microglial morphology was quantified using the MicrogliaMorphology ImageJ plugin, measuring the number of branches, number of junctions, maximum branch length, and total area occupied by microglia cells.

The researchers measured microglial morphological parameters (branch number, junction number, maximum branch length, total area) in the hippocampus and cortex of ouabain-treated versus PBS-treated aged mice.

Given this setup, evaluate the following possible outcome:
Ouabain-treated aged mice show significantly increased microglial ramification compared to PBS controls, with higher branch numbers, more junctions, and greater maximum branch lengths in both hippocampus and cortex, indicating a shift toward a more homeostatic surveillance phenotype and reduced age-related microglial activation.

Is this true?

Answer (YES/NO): NO